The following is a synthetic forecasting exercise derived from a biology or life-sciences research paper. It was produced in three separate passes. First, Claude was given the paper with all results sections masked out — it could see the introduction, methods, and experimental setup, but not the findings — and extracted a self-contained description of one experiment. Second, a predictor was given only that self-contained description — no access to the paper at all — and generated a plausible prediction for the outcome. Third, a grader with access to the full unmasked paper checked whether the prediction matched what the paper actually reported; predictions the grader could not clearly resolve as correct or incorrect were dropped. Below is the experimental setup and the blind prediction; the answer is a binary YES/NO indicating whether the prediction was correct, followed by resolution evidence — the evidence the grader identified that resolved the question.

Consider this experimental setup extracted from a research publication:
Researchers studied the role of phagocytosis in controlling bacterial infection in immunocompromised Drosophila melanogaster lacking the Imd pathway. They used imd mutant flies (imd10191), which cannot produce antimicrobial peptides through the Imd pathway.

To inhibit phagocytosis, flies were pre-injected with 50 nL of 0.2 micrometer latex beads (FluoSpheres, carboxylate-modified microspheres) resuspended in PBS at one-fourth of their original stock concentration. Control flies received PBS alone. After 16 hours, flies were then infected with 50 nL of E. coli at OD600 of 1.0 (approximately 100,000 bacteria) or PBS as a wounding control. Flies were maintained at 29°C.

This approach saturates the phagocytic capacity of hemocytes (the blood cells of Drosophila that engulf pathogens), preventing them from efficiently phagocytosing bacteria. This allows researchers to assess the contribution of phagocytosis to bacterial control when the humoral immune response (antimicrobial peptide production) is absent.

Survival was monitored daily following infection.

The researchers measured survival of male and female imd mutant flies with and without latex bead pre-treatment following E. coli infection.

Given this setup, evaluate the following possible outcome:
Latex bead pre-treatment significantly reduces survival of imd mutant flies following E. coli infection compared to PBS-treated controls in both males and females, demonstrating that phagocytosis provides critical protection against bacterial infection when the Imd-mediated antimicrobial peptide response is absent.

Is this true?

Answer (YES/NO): NO